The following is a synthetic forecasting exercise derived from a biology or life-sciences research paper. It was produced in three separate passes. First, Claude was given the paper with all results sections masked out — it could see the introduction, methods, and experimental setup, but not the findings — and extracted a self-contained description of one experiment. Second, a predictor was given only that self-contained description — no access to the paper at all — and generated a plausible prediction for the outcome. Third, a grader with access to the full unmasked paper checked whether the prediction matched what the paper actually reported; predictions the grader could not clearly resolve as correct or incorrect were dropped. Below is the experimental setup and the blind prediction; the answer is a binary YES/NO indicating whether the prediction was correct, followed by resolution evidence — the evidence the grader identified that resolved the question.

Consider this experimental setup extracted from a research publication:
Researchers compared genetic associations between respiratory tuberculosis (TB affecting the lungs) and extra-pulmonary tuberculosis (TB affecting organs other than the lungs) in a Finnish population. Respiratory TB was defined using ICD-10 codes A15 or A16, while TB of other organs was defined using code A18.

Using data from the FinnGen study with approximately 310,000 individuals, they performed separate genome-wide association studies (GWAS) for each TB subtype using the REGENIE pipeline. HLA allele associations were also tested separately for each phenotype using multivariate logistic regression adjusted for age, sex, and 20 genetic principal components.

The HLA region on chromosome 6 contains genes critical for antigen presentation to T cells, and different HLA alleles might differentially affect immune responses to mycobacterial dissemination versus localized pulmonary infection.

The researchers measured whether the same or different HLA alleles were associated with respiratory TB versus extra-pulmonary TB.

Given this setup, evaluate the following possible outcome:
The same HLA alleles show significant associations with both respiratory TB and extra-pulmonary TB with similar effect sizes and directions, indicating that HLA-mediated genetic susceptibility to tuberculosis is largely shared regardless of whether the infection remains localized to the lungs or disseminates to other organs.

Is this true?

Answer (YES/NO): NO